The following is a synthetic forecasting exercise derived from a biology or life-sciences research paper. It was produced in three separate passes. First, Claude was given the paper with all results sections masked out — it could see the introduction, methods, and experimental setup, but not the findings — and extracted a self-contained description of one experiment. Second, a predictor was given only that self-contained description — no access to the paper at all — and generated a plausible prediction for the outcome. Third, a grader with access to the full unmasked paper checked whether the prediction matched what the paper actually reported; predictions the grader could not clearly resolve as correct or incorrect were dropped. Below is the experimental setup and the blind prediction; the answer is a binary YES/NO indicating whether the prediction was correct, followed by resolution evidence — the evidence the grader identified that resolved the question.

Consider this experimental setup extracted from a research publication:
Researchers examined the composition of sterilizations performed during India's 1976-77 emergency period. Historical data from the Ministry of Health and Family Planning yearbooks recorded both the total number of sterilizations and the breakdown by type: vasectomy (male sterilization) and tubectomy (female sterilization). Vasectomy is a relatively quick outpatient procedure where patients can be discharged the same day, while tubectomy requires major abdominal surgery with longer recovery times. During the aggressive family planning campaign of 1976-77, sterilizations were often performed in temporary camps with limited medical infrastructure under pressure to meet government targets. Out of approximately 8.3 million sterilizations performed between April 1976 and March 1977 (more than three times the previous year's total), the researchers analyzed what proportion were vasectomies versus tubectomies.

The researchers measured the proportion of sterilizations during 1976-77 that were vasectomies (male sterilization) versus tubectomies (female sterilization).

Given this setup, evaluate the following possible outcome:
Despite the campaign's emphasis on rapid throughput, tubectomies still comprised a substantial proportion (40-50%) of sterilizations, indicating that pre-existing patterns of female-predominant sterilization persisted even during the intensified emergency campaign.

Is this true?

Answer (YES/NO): NO